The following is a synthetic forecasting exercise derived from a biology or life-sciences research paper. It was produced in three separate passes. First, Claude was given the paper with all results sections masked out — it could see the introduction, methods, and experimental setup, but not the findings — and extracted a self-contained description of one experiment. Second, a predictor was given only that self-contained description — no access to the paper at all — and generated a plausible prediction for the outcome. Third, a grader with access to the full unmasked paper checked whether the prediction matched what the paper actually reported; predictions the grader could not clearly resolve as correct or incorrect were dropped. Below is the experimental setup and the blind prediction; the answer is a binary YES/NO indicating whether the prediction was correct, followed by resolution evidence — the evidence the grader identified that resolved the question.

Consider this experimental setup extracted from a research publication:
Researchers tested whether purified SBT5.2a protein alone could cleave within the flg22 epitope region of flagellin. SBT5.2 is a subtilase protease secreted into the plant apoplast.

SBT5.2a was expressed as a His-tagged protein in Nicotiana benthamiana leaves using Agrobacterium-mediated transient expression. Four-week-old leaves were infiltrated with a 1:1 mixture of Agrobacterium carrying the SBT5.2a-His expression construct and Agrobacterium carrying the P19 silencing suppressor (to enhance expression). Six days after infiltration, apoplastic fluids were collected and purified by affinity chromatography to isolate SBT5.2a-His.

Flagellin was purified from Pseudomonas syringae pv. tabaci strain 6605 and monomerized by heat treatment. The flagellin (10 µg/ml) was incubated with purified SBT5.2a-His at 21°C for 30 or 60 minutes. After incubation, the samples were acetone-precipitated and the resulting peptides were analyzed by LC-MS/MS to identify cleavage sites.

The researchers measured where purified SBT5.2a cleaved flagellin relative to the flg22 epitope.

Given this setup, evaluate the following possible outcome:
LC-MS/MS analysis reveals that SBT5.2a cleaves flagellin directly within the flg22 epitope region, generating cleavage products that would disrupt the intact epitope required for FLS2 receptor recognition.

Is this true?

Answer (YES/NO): YES